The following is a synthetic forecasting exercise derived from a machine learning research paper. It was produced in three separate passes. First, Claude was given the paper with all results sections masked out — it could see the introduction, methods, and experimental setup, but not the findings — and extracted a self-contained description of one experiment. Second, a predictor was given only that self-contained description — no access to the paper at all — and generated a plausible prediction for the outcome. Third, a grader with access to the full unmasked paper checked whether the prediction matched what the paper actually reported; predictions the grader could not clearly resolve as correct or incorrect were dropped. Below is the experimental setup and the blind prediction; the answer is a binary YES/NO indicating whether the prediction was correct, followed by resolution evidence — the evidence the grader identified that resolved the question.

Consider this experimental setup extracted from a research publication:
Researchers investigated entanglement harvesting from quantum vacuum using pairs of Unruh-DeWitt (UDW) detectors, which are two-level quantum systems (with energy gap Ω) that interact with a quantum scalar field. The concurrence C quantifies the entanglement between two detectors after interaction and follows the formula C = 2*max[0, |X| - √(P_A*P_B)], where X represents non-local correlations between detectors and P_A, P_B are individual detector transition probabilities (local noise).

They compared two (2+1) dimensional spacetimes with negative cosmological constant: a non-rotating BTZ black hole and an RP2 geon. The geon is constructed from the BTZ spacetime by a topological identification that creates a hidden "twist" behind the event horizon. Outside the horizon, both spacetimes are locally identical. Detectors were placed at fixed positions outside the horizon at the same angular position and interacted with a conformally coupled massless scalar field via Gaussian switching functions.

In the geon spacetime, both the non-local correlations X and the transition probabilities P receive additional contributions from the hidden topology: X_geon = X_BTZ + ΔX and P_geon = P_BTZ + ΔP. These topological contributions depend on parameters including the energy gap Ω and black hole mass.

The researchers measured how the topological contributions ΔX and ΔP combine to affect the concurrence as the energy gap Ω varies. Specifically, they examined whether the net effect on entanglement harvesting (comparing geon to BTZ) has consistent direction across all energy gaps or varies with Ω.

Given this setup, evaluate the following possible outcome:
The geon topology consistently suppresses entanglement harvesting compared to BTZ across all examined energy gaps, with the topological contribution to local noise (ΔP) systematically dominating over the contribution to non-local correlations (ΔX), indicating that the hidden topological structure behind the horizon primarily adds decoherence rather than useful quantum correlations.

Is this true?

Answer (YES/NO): NO